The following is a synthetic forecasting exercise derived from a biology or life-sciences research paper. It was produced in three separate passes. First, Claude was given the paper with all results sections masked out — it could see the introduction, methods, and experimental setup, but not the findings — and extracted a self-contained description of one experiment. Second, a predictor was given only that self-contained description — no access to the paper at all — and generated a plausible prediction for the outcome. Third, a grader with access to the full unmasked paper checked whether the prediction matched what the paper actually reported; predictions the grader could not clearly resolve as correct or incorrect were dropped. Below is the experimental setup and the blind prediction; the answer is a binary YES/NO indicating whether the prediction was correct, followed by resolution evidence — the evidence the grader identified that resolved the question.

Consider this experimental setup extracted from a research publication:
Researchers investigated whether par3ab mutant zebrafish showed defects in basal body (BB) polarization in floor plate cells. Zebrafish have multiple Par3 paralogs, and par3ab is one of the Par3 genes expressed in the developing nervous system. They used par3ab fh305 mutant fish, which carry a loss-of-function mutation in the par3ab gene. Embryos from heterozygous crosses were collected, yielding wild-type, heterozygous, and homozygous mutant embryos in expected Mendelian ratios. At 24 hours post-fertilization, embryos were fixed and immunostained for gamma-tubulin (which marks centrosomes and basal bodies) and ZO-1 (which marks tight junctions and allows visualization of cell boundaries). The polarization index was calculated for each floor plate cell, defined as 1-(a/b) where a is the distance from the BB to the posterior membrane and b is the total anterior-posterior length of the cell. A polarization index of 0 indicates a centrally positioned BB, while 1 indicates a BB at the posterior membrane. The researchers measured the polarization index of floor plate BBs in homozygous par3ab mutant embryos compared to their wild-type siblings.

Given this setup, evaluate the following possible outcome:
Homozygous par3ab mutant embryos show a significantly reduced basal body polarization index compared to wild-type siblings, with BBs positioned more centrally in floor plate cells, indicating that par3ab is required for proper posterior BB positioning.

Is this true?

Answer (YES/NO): NO